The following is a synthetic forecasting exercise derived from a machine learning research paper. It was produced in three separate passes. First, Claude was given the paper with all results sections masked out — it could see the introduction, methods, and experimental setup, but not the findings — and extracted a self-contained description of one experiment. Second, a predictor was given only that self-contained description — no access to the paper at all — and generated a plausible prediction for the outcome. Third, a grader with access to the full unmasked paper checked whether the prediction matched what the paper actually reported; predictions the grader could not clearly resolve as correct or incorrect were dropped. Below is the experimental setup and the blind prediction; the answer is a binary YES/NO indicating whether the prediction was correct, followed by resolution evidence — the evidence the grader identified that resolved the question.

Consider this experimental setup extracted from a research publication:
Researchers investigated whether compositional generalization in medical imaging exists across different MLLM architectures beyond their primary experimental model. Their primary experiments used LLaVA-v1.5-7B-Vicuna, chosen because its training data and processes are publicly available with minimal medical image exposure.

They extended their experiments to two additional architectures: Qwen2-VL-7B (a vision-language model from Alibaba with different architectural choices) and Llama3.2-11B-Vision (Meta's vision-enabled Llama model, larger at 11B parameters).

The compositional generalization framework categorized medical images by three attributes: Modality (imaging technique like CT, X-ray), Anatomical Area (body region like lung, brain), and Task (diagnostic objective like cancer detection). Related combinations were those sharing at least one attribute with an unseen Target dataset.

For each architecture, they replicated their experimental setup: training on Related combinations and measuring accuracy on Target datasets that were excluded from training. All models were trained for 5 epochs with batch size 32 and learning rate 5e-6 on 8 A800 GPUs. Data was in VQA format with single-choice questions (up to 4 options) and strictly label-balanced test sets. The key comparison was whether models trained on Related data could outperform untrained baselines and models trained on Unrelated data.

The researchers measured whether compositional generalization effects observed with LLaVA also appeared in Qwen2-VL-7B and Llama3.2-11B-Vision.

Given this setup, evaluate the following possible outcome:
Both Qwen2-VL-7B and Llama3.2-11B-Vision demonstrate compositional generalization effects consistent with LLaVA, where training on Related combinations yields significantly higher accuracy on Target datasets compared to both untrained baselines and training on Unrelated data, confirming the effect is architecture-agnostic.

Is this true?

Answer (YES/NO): YES